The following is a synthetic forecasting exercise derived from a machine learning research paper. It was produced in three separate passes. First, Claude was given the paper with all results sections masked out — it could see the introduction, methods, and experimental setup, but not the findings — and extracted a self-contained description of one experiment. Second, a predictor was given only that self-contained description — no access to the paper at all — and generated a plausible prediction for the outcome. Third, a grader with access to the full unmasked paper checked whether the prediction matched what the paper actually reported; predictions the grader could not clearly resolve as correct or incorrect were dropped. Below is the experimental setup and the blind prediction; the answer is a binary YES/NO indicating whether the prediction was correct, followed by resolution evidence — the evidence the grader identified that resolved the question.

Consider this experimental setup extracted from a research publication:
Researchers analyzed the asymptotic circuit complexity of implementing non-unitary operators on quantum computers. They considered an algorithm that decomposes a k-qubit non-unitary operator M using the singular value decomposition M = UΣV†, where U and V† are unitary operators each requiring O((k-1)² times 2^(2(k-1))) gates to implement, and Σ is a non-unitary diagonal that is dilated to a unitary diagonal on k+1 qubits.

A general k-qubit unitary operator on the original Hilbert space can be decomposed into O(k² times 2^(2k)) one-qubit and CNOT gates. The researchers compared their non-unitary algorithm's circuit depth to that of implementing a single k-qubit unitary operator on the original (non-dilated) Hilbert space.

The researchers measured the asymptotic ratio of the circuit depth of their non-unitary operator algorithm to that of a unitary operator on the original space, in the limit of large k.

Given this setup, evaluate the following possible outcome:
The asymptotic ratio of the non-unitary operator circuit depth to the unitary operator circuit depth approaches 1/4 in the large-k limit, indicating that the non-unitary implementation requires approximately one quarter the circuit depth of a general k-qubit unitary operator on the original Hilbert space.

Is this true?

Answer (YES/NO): NO